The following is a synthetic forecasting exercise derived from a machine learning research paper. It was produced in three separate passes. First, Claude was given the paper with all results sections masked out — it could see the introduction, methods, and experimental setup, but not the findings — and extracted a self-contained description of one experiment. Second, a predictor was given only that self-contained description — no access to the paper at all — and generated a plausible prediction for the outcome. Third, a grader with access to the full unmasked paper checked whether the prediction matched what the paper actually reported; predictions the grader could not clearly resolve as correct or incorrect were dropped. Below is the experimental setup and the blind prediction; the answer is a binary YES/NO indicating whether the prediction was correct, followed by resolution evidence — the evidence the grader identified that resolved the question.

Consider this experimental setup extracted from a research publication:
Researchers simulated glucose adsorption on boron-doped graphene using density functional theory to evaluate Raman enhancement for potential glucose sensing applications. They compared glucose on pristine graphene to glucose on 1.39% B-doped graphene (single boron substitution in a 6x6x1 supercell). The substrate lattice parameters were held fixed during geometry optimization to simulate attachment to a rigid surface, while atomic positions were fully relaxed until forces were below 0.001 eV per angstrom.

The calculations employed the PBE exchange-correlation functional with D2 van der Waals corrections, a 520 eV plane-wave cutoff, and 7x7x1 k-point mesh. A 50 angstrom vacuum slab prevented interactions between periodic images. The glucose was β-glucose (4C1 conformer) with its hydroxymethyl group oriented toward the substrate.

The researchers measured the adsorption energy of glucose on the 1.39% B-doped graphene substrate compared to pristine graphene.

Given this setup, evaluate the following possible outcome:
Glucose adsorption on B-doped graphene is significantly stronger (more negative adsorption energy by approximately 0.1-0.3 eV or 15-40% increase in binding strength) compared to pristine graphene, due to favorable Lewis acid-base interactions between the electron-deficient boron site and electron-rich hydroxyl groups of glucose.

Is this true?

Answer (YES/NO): NO